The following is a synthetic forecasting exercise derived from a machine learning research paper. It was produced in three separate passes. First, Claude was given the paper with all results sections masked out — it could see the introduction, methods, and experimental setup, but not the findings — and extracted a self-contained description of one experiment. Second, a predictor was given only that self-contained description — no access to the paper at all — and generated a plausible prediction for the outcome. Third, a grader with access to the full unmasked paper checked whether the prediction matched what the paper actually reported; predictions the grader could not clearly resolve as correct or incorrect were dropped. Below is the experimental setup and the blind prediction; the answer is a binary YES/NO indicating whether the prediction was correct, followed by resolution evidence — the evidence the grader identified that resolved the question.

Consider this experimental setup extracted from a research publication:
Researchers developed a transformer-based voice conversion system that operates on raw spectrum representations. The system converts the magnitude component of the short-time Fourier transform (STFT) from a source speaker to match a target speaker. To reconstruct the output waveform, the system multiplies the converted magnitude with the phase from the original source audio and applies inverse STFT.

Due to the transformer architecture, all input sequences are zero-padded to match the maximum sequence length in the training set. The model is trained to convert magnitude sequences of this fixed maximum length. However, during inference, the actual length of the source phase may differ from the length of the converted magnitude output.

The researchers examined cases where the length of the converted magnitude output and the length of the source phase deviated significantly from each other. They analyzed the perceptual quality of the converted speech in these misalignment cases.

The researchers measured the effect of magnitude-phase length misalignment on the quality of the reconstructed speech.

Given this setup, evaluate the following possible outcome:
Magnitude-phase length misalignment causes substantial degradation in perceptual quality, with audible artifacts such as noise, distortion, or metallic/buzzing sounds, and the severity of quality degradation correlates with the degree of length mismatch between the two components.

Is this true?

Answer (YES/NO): NO